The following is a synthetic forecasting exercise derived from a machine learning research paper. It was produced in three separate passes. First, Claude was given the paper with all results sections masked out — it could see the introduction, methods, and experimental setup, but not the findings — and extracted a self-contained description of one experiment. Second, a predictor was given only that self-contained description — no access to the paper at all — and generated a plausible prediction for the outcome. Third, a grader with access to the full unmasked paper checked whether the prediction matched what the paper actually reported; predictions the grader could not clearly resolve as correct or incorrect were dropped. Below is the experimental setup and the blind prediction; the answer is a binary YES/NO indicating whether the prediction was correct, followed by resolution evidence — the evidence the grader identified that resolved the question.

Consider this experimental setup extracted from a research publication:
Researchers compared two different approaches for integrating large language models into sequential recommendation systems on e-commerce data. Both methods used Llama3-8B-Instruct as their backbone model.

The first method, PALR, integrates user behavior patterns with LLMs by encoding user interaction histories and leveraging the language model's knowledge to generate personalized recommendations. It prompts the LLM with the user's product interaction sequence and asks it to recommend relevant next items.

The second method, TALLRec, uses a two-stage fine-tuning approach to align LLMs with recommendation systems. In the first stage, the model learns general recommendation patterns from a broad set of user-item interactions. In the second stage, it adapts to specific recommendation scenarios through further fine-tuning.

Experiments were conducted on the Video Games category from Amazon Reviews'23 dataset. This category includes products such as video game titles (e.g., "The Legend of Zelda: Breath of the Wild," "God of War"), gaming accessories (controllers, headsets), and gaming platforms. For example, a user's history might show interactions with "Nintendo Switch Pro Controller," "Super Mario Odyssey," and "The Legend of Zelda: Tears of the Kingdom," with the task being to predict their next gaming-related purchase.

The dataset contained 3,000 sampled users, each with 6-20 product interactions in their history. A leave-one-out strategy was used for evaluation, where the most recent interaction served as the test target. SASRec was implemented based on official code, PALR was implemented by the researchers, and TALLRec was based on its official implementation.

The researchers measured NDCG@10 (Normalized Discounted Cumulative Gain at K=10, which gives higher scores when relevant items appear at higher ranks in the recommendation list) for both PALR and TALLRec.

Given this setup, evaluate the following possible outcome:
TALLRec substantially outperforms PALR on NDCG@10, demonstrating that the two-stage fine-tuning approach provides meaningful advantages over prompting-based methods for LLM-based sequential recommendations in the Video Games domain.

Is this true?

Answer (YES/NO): NO